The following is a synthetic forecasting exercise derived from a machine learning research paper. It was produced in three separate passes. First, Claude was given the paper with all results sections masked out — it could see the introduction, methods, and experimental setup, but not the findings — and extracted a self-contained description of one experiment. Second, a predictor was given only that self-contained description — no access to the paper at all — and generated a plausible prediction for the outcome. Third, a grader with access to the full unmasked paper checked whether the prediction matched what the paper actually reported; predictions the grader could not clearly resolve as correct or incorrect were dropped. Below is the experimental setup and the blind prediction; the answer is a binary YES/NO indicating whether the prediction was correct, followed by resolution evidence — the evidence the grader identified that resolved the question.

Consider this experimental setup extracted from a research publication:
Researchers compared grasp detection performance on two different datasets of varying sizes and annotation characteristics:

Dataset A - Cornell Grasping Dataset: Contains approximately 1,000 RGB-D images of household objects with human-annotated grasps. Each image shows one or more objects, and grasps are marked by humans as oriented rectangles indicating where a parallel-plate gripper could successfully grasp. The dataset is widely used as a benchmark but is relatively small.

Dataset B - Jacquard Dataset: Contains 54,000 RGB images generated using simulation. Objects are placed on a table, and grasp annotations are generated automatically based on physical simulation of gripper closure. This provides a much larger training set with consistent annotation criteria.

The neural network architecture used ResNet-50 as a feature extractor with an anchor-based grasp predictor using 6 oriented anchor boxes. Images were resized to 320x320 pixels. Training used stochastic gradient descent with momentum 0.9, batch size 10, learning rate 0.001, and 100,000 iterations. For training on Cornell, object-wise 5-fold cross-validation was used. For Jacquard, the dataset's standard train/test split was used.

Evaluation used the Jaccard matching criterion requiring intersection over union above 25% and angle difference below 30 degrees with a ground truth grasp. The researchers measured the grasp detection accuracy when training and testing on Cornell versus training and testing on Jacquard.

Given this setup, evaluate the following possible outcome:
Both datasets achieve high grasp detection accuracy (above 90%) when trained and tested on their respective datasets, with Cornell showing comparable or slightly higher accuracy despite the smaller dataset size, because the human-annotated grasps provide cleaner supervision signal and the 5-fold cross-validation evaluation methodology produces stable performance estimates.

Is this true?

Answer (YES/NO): NO